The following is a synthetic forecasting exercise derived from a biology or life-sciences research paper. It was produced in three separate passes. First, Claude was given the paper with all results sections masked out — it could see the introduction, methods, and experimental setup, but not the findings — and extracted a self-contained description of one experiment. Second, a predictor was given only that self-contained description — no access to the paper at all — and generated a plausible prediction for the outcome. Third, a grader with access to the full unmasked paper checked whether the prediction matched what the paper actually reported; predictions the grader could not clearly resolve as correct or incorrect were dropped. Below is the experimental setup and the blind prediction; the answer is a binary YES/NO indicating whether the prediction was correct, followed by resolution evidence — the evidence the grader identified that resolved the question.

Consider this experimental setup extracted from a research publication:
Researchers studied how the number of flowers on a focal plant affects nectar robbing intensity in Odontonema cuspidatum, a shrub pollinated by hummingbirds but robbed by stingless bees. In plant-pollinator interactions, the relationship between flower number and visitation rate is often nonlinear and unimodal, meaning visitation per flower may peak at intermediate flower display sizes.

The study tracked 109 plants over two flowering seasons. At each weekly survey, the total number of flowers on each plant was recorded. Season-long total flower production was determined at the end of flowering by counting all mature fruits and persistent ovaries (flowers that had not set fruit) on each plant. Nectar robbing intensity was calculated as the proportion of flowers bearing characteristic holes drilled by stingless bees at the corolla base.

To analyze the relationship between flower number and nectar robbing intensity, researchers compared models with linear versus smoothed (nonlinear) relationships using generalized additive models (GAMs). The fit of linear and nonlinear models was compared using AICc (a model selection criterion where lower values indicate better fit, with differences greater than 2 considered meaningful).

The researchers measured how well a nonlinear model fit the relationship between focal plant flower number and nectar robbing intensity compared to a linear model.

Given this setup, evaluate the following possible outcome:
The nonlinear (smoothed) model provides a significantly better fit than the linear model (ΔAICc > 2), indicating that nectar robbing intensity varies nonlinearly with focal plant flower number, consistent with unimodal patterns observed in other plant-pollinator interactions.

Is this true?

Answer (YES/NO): YES